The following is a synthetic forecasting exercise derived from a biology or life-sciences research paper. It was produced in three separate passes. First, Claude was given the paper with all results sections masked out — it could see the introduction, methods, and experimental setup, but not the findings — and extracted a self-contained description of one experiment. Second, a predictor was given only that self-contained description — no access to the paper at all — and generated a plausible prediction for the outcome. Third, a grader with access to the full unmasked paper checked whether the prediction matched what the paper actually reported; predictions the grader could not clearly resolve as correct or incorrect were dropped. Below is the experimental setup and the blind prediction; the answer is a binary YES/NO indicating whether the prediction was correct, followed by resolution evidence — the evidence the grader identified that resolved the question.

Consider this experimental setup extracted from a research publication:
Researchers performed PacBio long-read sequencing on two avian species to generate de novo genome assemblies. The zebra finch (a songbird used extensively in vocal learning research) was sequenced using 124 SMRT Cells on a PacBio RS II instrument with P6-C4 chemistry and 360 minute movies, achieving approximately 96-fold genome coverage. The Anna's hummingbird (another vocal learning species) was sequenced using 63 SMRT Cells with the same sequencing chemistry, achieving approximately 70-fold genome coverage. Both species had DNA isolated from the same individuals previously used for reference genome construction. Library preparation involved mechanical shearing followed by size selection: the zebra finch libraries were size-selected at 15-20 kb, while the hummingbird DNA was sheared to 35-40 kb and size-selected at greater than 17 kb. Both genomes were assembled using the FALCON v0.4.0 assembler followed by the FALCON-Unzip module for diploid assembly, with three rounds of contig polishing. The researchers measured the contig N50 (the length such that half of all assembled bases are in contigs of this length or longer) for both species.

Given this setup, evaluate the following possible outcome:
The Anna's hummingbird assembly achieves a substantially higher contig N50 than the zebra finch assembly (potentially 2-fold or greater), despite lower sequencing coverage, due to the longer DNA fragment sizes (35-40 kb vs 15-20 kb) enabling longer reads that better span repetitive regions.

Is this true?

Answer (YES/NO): NO